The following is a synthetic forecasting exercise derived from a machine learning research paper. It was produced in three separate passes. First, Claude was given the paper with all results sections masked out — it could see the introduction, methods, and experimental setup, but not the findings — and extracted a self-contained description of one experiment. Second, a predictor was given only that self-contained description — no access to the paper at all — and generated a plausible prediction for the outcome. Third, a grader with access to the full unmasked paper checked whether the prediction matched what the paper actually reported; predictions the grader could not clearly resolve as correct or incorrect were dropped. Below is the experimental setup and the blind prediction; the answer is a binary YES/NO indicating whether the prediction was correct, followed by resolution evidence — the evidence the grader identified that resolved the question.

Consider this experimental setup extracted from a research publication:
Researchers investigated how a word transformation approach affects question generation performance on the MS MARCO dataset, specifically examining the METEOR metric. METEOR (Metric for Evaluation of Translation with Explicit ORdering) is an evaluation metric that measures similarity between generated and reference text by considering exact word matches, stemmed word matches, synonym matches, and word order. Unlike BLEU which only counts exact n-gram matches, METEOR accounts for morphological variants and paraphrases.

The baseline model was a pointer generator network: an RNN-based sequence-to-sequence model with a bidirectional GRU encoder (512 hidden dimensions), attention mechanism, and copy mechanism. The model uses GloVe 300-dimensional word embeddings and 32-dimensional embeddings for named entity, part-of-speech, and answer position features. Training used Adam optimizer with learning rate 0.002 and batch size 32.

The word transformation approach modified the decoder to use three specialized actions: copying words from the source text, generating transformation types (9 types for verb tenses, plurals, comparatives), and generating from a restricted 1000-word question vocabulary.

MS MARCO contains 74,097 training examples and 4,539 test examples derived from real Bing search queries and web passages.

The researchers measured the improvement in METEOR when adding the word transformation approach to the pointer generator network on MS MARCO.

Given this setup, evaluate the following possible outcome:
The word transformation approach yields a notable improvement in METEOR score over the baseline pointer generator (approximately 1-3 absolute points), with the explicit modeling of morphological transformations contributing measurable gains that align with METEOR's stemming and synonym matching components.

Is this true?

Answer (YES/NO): NO